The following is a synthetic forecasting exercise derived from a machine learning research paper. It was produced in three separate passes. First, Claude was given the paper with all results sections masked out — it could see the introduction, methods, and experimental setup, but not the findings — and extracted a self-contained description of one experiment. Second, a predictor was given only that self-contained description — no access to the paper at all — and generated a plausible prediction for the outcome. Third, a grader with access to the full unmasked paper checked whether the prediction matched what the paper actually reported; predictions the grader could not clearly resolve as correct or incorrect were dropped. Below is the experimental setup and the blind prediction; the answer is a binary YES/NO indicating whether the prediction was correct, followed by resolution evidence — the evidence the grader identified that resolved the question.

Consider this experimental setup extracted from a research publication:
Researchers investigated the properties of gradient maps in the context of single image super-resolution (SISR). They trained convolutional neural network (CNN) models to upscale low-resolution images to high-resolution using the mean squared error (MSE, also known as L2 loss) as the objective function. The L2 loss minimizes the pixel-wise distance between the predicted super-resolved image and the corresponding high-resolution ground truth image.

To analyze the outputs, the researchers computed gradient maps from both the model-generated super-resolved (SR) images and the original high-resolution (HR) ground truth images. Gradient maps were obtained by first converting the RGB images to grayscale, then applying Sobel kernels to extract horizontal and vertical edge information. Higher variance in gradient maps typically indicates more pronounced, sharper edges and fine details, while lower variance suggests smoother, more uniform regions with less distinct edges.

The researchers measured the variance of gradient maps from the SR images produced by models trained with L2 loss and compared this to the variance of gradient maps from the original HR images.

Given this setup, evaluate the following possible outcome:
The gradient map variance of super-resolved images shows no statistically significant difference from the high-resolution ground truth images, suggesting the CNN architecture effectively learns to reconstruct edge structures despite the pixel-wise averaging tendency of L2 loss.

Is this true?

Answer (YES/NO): NO